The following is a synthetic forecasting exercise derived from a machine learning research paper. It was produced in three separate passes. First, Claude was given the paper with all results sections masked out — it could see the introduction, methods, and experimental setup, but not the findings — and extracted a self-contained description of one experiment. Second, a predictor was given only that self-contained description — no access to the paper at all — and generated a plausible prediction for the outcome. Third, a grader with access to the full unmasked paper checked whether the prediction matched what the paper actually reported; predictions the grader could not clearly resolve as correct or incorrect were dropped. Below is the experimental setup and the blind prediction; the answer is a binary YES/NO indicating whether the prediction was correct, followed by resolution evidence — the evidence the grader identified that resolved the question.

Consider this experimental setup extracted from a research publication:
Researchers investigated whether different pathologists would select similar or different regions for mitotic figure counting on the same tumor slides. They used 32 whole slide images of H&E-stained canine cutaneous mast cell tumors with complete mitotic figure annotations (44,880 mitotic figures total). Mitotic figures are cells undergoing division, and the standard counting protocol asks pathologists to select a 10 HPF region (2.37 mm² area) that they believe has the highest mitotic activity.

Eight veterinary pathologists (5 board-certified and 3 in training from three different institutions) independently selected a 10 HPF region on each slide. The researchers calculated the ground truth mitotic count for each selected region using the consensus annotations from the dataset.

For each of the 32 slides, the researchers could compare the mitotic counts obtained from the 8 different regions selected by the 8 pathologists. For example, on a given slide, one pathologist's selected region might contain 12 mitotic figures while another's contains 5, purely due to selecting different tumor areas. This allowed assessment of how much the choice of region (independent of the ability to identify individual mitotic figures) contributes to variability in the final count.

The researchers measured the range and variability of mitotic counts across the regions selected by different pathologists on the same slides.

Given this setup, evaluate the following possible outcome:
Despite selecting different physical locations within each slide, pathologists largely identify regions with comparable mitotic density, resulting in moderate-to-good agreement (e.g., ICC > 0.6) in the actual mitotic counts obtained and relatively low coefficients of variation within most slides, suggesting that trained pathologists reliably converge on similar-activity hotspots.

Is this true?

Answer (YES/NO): NO